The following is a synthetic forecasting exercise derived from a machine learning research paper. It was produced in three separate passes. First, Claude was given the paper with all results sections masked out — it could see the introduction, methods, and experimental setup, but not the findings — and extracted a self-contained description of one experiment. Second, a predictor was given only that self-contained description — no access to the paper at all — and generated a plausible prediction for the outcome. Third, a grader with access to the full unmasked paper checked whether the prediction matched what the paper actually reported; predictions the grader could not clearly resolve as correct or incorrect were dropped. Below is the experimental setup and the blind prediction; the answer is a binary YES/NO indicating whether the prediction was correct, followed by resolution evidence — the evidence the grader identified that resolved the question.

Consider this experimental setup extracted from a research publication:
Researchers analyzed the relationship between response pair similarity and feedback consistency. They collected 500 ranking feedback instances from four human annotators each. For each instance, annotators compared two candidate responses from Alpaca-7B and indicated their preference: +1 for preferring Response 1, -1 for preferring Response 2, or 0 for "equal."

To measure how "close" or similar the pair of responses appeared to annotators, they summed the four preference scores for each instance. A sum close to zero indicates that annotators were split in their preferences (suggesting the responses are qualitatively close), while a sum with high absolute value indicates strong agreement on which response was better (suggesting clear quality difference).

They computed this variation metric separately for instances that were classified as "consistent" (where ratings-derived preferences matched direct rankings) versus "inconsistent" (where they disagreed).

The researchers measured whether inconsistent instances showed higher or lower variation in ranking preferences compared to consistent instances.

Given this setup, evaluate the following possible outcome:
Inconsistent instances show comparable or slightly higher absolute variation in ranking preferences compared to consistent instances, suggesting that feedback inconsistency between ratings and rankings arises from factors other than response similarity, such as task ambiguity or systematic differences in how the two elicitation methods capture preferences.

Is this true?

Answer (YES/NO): NO